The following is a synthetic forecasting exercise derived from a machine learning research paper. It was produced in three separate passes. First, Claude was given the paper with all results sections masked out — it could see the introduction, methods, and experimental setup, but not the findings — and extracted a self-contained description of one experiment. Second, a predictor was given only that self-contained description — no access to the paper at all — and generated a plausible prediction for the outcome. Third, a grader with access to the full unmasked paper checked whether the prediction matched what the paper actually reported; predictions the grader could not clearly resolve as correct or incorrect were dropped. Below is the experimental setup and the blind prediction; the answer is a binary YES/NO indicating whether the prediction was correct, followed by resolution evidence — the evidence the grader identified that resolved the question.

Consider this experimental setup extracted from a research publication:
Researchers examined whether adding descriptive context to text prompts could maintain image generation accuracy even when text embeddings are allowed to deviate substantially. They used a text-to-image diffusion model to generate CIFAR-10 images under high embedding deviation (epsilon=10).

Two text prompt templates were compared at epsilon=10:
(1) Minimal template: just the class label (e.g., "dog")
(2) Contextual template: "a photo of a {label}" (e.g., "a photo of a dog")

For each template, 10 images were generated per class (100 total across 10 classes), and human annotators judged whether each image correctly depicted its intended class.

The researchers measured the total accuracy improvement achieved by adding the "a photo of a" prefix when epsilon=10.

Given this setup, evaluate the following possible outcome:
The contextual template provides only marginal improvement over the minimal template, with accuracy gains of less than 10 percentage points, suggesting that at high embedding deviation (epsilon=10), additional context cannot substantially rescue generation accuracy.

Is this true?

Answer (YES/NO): NO